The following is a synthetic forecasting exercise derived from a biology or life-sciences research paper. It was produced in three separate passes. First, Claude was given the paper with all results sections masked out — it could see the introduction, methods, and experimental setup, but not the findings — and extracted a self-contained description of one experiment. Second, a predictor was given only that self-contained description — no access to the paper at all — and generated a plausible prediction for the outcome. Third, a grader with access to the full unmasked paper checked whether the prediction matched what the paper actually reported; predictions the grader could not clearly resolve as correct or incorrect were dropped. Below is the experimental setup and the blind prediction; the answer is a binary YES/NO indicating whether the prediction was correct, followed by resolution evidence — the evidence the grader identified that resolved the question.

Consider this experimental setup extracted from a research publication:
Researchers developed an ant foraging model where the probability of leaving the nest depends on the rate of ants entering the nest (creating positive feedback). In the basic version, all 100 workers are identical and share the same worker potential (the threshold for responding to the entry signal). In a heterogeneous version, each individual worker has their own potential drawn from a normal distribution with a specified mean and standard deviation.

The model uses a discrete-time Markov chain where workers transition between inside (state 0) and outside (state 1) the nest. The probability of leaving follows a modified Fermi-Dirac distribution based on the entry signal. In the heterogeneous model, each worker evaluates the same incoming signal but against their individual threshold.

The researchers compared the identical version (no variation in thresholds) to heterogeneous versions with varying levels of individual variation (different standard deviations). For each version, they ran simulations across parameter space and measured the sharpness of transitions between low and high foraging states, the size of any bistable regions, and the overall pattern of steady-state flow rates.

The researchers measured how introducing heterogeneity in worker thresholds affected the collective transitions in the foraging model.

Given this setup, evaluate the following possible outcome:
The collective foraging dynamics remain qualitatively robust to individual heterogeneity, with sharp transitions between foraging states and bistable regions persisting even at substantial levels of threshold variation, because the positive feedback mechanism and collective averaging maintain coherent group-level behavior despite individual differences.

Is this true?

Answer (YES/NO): NO